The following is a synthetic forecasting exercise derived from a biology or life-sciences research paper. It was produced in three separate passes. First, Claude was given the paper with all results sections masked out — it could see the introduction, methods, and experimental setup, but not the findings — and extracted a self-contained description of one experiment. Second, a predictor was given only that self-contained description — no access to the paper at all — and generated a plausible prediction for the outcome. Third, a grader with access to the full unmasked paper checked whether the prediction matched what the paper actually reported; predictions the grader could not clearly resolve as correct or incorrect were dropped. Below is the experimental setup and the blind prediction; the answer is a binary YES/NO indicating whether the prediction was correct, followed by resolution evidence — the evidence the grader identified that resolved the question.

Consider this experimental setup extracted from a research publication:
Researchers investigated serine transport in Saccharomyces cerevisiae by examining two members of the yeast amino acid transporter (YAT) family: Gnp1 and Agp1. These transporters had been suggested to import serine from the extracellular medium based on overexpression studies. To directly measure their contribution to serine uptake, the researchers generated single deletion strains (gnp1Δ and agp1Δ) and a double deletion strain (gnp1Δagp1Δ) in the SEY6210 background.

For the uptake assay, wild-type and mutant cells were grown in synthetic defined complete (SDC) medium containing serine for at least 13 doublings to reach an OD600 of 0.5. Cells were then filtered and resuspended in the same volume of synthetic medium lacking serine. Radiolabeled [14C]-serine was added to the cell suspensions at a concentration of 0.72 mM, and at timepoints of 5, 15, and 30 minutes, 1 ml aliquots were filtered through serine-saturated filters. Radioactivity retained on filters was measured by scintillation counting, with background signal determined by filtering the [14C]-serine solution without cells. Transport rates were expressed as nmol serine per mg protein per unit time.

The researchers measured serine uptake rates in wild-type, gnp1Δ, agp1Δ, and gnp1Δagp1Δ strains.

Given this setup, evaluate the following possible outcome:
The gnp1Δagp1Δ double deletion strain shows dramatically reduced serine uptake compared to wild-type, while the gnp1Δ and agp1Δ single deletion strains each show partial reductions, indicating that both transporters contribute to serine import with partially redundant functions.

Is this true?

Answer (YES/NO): YES